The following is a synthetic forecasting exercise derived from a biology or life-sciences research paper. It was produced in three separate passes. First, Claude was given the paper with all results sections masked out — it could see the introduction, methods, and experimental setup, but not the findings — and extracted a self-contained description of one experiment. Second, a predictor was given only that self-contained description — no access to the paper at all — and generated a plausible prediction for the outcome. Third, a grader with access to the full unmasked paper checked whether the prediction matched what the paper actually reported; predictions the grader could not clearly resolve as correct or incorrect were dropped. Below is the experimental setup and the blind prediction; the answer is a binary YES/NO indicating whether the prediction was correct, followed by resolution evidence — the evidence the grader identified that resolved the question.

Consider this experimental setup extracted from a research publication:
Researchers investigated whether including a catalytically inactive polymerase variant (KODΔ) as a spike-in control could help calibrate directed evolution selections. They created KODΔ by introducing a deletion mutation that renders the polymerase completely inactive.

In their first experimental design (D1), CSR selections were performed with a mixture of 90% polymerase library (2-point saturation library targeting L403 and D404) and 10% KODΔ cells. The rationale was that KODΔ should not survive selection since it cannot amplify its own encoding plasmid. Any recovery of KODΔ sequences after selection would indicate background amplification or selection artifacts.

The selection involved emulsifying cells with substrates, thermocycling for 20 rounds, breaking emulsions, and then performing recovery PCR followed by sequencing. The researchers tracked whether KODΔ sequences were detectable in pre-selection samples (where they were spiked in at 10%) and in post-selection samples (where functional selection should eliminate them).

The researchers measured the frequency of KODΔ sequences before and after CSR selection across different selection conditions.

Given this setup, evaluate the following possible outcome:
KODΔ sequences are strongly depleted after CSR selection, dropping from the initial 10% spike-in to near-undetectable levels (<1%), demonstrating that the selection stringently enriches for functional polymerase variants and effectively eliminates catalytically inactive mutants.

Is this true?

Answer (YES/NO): NO